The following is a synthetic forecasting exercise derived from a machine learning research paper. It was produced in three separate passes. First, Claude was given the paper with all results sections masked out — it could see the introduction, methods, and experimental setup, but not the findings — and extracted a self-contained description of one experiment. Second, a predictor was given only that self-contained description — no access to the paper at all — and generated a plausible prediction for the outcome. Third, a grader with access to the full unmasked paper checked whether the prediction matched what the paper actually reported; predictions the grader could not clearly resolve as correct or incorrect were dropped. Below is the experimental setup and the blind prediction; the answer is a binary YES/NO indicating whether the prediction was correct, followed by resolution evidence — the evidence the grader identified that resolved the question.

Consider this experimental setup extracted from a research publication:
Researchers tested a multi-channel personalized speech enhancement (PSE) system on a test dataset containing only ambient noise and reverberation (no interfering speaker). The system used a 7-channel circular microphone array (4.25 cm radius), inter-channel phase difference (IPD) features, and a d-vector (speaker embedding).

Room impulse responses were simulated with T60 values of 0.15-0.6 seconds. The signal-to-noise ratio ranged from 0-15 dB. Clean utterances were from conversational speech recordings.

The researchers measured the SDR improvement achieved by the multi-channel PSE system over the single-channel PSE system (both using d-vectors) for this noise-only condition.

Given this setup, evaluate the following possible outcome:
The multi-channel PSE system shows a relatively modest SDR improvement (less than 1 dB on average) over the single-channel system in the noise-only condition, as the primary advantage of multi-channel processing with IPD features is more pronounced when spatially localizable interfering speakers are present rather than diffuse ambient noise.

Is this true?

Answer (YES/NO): NO